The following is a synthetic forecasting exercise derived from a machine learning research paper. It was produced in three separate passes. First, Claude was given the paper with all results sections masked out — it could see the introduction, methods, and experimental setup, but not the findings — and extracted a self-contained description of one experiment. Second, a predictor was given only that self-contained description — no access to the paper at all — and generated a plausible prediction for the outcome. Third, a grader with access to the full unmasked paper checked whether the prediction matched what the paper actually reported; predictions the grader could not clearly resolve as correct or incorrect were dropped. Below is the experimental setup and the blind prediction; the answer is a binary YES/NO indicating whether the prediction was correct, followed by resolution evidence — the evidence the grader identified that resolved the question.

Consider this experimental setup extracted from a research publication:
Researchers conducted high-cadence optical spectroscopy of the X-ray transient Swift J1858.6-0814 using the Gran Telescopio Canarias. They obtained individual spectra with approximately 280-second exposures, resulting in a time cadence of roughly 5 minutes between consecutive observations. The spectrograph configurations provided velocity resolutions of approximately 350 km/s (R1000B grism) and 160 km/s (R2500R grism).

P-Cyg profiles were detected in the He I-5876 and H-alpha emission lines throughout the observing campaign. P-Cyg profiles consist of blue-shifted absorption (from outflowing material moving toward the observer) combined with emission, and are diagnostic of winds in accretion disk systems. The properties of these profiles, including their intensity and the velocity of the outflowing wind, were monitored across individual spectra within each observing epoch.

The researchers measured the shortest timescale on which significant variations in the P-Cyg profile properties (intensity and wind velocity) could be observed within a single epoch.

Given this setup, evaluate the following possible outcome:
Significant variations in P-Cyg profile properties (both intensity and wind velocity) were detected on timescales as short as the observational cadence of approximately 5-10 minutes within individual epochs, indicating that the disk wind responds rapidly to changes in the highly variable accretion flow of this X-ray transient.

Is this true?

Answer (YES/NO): YES